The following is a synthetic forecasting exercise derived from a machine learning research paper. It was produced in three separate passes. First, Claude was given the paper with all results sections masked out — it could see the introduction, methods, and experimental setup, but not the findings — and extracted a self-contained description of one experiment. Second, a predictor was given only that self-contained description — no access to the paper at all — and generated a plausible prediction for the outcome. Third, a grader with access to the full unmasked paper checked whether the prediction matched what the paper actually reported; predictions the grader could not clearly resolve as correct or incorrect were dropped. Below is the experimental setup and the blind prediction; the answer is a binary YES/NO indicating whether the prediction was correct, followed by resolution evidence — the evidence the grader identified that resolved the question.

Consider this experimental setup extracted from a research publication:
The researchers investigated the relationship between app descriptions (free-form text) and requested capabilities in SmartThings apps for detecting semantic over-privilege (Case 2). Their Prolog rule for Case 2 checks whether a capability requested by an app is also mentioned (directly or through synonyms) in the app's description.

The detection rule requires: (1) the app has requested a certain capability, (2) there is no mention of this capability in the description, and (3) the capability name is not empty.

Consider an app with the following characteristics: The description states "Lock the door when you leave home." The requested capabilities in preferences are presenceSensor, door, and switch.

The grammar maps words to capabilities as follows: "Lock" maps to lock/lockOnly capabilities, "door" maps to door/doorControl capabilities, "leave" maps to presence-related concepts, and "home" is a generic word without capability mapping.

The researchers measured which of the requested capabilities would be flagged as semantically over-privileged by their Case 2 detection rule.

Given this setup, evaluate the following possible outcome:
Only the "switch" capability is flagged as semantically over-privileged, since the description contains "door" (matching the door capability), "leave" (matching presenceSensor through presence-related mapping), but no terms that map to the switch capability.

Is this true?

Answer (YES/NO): YES